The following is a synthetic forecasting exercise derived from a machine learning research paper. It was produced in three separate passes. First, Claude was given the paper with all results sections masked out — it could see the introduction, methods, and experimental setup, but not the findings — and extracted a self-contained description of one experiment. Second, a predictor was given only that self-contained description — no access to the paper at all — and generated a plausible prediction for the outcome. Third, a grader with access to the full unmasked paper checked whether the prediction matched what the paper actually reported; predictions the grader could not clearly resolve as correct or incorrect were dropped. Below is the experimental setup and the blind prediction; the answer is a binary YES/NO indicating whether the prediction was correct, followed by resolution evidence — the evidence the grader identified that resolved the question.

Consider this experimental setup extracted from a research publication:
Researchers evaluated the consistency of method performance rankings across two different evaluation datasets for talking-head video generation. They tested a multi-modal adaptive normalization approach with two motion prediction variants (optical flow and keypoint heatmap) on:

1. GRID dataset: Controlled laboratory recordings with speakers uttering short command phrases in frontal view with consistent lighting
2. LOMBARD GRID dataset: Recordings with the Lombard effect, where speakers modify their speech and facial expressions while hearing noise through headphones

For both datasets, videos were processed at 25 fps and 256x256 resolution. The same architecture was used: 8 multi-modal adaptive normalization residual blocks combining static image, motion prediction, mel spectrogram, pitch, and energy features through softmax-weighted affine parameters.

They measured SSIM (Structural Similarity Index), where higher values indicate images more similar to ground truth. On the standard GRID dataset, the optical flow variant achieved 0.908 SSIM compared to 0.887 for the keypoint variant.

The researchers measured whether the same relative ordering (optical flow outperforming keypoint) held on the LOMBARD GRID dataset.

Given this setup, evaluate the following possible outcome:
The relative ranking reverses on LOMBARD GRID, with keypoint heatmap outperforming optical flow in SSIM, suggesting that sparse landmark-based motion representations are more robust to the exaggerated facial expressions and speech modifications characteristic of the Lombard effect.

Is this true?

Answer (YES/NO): YES